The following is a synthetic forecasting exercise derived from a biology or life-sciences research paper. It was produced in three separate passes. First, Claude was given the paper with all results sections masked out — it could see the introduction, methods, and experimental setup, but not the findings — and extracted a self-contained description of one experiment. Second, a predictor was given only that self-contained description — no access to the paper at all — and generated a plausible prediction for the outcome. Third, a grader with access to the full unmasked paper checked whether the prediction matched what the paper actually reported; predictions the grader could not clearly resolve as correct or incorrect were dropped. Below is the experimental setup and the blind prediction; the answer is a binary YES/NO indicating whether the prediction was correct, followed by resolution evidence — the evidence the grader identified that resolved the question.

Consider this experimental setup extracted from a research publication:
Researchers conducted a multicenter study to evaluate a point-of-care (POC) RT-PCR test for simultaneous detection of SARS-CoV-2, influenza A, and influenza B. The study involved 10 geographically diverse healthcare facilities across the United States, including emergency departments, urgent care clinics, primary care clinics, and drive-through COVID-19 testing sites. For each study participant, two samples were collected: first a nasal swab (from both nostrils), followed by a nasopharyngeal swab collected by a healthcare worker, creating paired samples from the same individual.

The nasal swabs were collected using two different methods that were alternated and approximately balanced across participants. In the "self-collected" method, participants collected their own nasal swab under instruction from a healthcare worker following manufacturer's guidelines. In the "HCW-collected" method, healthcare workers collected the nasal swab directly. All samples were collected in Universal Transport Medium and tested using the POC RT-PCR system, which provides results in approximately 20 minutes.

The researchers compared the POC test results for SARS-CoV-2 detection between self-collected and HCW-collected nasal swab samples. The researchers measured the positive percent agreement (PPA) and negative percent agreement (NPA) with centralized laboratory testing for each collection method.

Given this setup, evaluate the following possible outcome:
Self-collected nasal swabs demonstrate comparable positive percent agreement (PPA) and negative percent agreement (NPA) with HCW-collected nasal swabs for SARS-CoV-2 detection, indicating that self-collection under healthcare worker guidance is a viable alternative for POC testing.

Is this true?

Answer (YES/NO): YES